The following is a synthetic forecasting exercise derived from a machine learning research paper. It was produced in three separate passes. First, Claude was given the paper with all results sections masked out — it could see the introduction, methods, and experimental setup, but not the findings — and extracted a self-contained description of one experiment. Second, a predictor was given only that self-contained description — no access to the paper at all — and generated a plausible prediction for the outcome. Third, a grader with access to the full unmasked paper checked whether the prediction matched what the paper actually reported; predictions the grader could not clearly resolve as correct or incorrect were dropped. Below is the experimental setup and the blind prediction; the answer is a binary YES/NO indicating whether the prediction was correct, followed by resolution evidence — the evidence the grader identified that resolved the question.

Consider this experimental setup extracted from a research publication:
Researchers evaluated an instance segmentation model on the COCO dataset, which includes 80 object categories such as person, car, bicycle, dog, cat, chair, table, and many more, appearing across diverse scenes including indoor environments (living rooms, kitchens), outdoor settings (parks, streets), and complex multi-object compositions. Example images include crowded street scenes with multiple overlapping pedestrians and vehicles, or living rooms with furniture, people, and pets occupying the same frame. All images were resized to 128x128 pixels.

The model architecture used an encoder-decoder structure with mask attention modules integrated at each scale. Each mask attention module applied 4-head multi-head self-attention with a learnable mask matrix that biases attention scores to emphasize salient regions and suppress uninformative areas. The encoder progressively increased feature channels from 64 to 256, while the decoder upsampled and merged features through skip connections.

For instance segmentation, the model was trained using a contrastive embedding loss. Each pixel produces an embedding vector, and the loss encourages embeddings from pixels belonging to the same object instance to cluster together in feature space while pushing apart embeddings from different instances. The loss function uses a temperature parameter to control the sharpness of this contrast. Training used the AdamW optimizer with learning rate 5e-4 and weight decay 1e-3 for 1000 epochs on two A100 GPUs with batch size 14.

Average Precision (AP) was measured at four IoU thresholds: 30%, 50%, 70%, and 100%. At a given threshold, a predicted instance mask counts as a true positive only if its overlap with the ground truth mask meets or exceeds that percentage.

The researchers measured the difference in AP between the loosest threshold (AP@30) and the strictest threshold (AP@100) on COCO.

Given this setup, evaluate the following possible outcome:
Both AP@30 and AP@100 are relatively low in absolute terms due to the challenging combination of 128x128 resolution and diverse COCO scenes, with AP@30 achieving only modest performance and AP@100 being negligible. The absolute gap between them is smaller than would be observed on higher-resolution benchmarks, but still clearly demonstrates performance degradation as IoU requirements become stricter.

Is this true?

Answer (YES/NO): NO